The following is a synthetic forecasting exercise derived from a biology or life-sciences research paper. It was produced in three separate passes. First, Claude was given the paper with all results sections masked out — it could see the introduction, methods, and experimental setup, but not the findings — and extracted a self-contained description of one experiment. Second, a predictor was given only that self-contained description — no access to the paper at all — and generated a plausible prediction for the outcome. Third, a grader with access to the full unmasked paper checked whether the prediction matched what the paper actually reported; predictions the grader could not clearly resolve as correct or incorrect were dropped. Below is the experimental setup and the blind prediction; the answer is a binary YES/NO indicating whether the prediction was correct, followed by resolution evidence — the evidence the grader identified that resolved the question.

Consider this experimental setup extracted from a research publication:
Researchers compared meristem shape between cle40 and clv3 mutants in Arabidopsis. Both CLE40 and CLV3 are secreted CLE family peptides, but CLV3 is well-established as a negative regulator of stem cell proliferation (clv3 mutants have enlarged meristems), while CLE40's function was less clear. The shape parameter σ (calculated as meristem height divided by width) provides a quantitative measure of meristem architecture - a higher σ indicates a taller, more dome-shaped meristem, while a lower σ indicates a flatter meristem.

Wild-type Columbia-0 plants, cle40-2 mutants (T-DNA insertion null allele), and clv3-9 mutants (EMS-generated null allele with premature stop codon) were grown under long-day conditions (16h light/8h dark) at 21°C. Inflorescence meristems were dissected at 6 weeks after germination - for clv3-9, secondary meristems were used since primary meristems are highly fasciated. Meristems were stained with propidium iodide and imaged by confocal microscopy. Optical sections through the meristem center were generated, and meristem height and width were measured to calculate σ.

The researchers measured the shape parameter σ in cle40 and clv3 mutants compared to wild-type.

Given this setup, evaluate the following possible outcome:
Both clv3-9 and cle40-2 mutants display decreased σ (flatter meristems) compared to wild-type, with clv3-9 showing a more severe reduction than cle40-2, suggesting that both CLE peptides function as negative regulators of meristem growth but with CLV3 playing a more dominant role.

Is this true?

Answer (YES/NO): NO